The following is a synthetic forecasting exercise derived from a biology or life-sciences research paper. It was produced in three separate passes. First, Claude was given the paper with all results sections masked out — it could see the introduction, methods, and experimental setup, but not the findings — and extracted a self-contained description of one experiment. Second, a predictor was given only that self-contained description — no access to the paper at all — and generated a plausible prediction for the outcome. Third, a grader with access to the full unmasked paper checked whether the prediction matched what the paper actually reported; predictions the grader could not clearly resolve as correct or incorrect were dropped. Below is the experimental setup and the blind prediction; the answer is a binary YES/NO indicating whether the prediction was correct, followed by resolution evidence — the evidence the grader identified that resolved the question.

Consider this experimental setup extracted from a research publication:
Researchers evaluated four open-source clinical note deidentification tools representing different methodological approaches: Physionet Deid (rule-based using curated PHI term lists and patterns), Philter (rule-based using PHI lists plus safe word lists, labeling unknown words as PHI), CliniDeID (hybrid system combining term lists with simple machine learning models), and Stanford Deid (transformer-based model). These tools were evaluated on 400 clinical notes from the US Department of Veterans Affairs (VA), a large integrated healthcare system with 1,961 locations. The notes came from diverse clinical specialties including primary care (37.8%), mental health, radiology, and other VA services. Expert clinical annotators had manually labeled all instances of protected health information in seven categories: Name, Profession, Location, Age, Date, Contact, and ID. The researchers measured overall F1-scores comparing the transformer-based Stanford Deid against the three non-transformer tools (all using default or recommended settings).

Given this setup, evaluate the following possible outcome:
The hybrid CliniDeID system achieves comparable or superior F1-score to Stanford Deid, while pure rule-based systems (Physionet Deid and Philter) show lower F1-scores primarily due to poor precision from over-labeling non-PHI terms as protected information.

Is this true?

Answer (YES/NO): NO